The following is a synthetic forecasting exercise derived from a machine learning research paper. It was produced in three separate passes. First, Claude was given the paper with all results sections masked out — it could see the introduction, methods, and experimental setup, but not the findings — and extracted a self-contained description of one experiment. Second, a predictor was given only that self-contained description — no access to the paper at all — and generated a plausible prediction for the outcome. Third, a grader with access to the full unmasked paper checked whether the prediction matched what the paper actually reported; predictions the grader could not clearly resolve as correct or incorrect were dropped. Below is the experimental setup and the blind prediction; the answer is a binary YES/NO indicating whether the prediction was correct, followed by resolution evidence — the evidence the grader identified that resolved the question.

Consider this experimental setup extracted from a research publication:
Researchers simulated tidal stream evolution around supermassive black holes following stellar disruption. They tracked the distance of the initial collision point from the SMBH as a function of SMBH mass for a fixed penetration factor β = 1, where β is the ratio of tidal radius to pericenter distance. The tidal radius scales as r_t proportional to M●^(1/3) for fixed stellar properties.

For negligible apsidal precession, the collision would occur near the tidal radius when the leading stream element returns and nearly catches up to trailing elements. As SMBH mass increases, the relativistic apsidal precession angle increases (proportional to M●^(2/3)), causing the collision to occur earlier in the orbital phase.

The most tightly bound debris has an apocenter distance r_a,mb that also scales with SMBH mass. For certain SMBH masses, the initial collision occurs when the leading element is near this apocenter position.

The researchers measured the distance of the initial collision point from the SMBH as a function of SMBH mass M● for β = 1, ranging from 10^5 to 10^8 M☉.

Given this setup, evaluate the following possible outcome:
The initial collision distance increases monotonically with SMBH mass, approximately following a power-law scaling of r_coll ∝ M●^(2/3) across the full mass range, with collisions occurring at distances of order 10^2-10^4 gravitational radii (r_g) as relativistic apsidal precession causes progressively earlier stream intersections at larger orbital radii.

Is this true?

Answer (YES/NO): NO